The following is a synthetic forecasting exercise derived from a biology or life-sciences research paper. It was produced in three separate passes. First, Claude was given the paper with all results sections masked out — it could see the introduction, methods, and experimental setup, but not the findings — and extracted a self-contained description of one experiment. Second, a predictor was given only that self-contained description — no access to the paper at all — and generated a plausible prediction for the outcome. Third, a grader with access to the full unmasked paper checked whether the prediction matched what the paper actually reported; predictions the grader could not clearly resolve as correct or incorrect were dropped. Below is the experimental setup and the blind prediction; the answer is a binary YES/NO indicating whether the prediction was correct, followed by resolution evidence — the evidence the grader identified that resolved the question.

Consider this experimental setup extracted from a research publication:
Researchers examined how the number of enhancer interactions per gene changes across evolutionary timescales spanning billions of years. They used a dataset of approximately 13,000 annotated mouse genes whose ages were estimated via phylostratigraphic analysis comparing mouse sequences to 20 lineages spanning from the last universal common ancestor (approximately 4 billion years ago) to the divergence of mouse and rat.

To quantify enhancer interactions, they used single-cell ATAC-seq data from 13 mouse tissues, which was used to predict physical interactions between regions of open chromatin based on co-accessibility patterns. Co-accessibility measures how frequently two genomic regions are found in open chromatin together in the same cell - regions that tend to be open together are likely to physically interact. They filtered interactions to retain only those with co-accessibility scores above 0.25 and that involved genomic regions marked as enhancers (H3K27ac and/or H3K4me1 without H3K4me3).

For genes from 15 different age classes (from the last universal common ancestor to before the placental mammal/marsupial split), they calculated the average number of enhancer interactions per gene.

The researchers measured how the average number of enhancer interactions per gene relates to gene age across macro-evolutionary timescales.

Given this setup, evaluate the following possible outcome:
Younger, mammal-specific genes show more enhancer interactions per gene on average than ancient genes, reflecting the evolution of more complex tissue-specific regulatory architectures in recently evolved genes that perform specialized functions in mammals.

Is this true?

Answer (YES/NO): NO